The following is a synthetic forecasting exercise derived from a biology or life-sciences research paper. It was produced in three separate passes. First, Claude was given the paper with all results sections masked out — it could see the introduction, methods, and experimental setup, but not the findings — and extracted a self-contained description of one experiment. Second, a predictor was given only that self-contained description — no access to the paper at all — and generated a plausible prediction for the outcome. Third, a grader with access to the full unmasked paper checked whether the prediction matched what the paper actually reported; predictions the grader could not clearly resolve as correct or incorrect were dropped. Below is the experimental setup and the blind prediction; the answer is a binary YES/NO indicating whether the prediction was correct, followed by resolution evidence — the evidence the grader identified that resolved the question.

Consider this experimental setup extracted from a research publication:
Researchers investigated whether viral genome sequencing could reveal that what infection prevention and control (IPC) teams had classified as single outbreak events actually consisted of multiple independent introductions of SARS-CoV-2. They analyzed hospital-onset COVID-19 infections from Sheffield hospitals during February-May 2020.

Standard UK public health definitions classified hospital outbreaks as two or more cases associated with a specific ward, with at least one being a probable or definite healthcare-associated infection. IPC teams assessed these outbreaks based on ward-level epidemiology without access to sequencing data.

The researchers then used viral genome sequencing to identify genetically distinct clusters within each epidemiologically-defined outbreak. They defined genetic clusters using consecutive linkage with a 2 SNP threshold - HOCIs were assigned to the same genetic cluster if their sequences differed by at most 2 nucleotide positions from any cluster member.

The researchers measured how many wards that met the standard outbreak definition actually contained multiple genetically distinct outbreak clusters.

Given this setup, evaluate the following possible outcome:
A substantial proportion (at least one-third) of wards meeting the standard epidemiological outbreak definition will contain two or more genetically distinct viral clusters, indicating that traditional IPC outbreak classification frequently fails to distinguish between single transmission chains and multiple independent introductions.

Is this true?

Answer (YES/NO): YES